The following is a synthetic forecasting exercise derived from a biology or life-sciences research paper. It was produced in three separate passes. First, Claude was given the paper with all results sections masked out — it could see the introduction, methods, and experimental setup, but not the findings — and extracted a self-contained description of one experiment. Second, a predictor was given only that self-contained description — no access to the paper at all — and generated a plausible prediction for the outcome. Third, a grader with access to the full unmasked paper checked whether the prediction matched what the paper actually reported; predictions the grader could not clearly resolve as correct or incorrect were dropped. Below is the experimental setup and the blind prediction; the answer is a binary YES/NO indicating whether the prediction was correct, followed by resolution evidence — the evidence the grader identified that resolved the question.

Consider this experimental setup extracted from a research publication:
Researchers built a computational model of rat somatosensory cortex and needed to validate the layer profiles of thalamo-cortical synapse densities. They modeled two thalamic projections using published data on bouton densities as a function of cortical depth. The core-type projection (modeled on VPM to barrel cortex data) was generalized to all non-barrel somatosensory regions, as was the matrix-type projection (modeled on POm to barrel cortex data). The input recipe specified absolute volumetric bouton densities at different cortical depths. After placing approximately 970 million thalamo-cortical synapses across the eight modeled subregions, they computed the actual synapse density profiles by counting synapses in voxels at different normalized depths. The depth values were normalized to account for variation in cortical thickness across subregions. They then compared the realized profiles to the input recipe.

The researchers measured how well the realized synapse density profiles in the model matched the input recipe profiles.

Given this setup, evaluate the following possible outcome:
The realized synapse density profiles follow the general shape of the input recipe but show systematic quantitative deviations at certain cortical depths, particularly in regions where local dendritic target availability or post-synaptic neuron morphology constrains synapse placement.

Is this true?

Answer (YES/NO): NO